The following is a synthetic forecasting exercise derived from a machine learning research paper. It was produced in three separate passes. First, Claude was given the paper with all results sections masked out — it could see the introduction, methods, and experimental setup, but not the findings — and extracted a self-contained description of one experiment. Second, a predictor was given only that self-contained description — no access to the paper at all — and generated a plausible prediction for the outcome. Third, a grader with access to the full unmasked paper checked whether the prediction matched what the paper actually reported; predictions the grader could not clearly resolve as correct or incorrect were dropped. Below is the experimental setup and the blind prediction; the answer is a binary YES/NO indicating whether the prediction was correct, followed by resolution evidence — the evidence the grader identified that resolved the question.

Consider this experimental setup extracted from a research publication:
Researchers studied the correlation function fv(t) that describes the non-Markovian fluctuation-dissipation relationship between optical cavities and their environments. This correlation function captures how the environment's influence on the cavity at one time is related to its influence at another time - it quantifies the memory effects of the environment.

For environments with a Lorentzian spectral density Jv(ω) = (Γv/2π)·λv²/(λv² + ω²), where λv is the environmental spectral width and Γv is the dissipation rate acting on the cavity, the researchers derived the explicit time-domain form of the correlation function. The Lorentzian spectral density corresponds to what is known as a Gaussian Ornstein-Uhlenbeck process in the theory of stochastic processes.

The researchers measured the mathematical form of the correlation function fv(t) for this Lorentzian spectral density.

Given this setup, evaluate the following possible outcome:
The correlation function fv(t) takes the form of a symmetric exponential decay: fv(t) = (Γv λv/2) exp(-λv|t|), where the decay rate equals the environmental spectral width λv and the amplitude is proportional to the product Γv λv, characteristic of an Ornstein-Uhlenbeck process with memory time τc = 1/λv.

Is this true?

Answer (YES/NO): YES